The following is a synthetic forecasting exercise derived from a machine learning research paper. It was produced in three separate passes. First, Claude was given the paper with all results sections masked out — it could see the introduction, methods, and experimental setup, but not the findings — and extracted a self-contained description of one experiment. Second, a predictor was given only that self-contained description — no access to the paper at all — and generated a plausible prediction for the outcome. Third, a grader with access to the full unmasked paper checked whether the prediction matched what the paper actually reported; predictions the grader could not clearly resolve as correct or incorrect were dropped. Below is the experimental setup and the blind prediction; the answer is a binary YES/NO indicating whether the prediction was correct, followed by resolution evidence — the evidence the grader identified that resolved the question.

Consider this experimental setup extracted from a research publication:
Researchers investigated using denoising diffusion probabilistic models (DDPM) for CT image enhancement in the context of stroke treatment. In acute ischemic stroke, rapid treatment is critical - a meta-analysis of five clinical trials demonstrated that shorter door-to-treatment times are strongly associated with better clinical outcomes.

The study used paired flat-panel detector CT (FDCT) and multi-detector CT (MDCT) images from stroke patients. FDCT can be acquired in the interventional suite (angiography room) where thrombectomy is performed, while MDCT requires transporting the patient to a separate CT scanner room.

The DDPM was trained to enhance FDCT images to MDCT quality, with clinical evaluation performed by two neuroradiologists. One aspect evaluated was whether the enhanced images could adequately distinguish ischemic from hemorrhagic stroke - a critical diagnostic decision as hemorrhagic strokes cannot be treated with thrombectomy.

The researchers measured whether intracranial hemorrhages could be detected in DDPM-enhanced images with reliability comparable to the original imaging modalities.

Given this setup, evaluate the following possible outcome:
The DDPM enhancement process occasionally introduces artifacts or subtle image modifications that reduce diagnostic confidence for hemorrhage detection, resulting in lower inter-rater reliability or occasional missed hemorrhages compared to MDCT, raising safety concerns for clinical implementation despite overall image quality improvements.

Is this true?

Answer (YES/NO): NO